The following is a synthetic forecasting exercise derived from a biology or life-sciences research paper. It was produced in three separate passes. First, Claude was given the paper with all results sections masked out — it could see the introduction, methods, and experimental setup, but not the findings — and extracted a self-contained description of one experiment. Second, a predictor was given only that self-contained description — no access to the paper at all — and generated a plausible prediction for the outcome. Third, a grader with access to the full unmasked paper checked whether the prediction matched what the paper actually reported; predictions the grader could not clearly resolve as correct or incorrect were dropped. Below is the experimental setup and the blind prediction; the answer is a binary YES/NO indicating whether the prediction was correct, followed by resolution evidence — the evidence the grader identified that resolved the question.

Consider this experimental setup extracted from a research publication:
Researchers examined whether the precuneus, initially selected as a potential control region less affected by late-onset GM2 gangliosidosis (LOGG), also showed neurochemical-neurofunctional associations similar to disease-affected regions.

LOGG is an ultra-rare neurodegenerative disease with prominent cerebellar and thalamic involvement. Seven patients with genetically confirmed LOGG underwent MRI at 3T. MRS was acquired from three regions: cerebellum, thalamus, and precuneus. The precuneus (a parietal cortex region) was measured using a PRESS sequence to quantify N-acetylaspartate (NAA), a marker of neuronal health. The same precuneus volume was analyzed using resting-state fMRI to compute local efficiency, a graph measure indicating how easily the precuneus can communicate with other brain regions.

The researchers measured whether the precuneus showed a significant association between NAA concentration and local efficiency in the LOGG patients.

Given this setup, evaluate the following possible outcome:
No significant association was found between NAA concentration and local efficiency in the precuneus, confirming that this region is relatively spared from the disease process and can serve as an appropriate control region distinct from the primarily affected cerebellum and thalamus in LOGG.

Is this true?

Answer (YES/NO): NO